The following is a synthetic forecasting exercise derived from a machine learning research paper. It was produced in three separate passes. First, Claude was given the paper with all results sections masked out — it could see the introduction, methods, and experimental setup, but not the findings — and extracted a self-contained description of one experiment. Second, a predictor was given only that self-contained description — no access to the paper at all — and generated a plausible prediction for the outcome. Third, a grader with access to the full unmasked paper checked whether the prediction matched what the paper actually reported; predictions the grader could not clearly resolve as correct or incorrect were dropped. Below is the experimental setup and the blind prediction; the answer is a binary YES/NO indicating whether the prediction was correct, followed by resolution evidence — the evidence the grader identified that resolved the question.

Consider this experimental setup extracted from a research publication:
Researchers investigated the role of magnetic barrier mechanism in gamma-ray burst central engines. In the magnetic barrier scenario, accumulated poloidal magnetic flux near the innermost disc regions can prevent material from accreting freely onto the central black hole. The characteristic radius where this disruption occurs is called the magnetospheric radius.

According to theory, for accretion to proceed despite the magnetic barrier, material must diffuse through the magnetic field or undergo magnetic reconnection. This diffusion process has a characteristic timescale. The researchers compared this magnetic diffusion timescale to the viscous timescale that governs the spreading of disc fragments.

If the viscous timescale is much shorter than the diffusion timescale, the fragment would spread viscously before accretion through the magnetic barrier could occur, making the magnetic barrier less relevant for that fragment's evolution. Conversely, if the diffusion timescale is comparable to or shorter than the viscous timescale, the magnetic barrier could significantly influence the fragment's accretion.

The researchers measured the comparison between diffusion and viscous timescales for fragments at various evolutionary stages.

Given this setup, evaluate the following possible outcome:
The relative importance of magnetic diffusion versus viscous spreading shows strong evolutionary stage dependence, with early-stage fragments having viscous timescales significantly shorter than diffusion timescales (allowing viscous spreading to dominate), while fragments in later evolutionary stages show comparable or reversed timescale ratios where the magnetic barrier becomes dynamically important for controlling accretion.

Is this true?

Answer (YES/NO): NO